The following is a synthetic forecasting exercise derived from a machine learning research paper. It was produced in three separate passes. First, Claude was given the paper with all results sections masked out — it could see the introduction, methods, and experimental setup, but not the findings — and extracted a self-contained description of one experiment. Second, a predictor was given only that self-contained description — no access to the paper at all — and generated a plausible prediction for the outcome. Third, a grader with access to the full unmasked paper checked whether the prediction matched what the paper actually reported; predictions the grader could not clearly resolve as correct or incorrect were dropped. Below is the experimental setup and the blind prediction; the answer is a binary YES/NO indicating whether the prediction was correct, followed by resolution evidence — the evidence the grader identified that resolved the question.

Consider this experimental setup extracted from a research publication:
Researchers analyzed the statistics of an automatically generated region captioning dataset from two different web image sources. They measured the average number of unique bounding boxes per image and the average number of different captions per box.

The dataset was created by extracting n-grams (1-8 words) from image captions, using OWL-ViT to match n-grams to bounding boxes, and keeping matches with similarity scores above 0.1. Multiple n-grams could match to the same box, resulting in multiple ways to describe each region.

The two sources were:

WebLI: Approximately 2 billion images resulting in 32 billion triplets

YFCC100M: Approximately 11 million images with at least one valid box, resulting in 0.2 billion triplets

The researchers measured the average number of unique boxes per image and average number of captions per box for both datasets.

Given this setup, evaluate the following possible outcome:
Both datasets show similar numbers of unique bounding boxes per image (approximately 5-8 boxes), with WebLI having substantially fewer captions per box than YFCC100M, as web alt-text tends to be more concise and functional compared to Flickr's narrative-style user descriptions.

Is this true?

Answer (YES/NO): NO